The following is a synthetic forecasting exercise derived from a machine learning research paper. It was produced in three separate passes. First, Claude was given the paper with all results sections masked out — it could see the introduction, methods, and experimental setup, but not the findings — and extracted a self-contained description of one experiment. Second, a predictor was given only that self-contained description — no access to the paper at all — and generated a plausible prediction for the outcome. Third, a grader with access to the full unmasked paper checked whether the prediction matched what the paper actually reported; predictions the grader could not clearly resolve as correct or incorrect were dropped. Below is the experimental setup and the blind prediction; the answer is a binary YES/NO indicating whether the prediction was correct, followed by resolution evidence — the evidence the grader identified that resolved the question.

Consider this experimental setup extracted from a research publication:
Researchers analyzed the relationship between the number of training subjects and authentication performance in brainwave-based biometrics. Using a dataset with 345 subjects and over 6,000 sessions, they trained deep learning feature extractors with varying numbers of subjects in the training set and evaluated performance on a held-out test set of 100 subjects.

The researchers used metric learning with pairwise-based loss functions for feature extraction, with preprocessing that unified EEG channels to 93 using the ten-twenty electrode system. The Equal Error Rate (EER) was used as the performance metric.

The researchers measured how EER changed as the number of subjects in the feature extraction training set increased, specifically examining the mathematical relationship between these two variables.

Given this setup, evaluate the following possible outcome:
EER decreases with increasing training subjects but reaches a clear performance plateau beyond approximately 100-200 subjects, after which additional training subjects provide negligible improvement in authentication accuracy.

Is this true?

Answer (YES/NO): NO